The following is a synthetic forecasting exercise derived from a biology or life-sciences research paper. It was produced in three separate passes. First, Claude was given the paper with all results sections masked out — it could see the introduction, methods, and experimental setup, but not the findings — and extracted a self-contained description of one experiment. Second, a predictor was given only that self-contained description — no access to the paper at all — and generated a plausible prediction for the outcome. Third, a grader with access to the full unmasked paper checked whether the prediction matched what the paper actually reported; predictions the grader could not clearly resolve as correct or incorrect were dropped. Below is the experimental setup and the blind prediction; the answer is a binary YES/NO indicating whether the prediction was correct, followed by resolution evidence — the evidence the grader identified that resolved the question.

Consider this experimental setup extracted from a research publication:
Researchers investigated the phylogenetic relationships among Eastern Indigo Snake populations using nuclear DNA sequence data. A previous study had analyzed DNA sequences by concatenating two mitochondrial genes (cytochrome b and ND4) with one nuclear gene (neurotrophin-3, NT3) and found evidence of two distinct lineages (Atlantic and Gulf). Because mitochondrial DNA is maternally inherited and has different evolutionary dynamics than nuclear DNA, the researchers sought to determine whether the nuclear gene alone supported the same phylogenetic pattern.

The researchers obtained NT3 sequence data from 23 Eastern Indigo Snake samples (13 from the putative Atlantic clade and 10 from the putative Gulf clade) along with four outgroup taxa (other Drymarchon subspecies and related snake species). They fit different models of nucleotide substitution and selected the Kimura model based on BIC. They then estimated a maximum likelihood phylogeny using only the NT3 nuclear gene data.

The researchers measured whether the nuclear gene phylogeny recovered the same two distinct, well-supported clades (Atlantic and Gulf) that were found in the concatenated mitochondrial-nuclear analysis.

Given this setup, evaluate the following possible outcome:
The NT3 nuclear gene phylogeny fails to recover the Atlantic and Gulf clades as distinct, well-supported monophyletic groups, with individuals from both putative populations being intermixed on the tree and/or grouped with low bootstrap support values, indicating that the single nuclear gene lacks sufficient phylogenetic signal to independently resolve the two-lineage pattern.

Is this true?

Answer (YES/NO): NO